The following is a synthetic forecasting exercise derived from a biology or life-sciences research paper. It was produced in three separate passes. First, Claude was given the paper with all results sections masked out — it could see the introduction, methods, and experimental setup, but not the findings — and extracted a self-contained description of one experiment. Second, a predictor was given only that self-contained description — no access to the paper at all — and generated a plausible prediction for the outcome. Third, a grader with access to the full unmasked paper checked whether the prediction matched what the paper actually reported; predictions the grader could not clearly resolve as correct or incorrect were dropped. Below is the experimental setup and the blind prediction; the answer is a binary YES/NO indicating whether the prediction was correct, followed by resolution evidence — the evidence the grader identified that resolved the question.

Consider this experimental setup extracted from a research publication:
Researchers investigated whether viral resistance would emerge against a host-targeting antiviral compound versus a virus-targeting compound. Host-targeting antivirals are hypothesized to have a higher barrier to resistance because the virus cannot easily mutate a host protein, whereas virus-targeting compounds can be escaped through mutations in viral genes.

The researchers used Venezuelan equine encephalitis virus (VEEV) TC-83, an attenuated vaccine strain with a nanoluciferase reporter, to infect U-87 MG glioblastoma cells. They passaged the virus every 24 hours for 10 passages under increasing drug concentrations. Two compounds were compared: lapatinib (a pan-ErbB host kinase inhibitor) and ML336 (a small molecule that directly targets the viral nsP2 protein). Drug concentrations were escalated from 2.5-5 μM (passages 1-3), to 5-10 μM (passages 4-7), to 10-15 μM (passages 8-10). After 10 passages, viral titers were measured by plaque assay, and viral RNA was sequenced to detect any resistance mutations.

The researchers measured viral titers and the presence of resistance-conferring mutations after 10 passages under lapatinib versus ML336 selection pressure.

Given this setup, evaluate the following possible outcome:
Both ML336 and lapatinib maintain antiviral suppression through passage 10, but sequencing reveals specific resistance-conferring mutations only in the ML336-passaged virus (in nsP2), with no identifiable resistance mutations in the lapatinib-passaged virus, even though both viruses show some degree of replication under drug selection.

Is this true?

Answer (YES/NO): NO